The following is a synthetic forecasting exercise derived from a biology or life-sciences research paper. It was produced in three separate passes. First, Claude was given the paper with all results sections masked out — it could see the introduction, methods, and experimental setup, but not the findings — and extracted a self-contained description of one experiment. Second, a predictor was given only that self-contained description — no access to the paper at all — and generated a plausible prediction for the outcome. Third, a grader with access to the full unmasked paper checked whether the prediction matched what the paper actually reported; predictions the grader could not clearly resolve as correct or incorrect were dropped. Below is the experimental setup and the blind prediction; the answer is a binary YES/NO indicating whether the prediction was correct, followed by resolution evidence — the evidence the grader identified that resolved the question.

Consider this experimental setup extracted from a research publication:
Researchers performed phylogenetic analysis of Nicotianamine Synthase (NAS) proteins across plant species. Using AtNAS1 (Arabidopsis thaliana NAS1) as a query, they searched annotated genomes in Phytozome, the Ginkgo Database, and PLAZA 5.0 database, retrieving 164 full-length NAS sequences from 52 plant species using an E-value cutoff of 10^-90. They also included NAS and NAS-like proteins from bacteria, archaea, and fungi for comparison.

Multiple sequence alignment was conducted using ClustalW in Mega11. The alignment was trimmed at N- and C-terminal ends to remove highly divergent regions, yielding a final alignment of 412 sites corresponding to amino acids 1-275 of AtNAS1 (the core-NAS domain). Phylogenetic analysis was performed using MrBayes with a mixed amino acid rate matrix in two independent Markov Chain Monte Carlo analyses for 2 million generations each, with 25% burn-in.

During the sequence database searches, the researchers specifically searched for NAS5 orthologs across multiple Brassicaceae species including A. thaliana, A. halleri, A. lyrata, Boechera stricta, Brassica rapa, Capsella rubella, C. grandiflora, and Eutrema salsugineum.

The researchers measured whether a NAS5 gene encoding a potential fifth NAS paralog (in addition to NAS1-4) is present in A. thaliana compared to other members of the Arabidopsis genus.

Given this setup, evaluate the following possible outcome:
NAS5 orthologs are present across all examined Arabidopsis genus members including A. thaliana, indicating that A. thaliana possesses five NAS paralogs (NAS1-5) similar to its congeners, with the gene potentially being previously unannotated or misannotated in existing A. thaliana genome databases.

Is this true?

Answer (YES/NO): NO